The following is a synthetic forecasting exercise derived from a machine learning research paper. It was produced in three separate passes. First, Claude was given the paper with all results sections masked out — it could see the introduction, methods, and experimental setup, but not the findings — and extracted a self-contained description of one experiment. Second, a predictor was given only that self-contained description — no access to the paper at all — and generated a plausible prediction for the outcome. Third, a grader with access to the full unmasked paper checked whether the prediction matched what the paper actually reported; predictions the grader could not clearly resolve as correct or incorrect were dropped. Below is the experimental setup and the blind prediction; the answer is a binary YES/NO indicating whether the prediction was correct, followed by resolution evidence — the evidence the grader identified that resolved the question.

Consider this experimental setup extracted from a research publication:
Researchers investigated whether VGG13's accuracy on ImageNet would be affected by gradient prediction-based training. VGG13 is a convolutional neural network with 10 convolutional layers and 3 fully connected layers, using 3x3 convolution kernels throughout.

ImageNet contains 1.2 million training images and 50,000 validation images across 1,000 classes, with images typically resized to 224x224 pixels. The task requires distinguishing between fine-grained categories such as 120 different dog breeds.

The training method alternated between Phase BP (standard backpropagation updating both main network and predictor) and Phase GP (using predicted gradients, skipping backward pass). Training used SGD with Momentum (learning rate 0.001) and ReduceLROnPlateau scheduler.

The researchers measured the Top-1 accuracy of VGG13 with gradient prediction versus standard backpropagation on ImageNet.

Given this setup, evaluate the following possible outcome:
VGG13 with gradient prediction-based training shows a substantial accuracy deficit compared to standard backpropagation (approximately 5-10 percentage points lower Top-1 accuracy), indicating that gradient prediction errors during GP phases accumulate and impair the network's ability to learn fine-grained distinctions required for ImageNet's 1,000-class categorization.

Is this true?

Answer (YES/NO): NO